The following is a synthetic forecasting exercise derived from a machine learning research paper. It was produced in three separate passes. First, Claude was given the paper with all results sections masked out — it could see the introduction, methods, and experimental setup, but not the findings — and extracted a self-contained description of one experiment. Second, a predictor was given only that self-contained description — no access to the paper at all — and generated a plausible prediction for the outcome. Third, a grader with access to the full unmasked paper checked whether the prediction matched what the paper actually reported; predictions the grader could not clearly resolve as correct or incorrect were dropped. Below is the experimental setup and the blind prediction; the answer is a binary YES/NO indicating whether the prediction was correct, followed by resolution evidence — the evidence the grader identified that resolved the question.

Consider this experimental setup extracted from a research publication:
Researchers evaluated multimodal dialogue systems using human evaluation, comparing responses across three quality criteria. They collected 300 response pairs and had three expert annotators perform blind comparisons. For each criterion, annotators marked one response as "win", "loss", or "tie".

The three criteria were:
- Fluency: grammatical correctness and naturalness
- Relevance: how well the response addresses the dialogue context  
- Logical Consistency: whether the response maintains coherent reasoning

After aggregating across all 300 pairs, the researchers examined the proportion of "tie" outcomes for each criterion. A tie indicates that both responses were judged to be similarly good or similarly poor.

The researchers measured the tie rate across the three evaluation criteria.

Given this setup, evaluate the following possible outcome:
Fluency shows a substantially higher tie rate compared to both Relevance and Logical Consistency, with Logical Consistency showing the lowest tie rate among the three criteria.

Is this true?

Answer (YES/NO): YES